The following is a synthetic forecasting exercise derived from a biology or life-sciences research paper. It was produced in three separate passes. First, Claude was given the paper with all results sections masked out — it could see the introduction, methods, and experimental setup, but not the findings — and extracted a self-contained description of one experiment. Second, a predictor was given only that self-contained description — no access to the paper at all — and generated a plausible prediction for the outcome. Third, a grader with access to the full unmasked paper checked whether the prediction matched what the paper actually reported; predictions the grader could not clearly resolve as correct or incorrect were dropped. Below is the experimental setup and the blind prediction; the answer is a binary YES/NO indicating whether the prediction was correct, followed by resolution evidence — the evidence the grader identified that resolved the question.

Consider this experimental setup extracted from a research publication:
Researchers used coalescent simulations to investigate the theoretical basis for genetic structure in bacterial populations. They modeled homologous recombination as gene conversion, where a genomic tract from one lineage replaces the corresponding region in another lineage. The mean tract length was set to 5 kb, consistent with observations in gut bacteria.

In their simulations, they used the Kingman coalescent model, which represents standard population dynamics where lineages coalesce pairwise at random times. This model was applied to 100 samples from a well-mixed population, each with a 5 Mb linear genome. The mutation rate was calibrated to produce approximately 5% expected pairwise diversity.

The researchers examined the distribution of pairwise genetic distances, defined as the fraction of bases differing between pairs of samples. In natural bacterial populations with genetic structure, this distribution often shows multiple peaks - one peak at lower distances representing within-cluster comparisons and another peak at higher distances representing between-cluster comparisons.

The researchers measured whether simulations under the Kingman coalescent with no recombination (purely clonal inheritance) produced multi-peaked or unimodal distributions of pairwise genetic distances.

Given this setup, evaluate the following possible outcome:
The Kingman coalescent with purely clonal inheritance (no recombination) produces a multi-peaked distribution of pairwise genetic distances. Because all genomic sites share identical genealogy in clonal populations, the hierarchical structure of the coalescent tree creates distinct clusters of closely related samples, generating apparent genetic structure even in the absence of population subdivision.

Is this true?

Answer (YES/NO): YES